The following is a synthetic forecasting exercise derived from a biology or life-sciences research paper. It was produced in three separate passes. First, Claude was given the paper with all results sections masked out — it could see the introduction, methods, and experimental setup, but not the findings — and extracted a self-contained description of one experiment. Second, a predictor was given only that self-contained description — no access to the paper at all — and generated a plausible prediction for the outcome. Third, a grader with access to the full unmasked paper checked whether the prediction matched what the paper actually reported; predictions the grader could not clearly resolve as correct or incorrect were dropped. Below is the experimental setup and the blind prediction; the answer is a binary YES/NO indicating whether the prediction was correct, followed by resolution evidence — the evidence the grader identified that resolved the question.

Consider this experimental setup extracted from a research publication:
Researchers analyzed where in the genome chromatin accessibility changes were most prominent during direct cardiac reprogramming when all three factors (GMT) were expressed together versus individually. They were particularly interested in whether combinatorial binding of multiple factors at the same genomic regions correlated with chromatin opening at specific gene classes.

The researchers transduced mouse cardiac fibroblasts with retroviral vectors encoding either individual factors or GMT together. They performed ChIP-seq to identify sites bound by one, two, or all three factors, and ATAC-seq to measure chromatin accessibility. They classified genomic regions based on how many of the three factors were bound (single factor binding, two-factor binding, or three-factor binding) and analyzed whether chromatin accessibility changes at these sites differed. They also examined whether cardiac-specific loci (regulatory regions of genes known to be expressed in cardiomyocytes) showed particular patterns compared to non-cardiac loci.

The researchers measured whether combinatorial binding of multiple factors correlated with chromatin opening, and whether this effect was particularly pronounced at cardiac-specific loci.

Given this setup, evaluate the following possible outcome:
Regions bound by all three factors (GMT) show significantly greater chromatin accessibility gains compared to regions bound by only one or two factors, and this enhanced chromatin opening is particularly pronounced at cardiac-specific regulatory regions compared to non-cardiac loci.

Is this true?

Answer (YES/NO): YES